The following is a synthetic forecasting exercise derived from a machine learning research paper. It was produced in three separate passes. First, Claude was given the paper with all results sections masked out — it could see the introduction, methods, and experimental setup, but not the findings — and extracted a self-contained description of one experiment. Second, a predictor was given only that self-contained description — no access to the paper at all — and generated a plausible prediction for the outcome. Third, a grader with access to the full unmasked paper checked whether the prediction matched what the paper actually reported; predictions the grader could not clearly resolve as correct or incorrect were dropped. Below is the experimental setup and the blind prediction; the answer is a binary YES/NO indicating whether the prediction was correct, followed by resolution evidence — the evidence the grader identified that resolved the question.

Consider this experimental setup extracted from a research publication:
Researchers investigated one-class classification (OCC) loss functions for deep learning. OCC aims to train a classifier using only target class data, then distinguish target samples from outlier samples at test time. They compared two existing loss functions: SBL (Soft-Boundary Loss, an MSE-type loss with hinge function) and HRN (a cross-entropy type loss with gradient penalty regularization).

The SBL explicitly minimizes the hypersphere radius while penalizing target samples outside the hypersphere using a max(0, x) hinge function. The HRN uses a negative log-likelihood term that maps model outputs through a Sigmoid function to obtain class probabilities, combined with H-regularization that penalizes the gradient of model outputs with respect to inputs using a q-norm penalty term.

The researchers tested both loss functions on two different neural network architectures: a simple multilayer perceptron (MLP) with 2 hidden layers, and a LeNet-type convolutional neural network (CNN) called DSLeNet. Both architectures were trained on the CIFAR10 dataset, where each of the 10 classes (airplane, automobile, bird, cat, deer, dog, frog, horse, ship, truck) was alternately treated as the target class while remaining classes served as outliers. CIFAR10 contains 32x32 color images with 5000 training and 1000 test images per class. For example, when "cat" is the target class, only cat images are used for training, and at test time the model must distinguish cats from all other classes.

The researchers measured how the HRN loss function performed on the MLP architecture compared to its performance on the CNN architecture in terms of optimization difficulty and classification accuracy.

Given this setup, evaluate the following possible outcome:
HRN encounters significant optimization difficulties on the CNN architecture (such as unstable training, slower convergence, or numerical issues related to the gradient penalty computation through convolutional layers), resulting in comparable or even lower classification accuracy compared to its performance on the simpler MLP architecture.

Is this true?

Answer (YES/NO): NO